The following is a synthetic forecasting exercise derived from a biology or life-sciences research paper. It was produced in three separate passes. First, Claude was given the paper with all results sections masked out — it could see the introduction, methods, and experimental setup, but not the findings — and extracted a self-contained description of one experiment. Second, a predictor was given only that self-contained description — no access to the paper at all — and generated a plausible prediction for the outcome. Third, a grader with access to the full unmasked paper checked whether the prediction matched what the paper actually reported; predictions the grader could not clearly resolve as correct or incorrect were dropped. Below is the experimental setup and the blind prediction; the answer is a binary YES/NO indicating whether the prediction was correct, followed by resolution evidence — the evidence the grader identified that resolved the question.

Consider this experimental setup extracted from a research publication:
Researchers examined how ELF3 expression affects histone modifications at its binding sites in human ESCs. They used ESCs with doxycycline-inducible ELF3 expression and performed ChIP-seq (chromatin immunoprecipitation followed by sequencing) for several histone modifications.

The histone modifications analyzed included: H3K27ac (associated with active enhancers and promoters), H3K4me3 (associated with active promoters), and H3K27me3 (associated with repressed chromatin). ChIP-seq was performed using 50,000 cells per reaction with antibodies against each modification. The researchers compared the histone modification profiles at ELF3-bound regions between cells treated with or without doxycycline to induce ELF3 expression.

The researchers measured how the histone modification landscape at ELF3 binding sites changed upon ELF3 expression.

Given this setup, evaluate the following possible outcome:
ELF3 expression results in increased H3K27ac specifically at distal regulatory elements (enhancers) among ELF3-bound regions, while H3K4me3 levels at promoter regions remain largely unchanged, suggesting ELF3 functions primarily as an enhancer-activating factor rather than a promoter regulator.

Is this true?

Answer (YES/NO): NO